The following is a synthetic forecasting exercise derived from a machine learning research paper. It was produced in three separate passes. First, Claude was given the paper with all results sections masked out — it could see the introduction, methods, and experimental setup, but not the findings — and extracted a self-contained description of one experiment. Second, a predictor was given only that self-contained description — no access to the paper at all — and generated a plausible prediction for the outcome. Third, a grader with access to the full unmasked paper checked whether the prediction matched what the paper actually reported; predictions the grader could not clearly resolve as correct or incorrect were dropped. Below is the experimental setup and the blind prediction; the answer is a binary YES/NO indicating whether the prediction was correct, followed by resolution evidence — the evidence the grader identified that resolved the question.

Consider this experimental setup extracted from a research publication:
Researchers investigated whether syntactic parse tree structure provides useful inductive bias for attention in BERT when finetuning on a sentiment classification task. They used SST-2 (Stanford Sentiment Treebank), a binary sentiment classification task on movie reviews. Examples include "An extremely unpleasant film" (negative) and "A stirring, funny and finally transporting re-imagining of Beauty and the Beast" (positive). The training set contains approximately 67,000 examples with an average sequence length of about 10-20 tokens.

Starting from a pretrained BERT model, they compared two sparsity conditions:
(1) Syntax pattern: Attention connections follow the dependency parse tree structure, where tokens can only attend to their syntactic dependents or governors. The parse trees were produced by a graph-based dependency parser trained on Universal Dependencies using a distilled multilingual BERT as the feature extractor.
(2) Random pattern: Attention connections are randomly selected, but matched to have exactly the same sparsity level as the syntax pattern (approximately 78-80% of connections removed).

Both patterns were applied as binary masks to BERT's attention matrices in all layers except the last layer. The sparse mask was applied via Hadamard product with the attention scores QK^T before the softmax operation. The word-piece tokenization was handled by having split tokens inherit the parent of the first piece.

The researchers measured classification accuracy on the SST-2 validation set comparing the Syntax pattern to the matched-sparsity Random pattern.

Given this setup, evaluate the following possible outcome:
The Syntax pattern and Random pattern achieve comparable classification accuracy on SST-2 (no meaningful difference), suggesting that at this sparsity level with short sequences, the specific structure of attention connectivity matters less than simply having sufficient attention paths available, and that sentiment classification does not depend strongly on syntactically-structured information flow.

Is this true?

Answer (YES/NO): YES